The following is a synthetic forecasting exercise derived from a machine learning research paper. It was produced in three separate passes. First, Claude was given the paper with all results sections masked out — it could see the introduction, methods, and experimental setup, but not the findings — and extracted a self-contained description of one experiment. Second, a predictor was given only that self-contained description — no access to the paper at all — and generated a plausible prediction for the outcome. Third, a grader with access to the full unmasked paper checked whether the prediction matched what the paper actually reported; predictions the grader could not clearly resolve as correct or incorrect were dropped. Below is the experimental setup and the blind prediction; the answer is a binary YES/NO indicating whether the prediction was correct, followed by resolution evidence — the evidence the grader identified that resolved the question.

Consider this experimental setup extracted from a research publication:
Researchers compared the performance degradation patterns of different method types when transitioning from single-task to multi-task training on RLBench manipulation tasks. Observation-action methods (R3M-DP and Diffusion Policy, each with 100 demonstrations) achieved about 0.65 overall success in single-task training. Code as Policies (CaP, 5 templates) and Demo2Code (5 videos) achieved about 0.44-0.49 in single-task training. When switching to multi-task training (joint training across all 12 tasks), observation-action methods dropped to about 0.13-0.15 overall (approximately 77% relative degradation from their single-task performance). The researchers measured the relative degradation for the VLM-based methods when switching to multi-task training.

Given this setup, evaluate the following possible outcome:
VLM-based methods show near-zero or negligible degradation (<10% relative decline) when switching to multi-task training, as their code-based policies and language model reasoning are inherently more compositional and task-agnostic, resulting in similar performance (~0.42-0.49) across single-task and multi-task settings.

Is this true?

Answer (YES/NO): NO